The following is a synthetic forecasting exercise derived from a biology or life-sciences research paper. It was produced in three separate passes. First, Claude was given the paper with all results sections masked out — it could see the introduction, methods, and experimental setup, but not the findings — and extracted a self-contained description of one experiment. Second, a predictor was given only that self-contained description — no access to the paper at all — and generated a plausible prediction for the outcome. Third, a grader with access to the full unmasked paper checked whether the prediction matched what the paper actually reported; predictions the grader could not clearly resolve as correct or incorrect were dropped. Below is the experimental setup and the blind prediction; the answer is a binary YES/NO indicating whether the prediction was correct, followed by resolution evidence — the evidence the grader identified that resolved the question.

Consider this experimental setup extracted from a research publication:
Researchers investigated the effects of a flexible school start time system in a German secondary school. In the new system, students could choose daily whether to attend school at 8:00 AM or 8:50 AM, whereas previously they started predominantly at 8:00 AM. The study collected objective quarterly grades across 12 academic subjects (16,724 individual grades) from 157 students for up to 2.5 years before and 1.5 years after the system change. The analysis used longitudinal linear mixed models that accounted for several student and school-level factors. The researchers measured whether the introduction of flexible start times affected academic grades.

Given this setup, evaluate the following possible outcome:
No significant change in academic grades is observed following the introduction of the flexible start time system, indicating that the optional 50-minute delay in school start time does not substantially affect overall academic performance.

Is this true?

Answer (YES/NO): YES